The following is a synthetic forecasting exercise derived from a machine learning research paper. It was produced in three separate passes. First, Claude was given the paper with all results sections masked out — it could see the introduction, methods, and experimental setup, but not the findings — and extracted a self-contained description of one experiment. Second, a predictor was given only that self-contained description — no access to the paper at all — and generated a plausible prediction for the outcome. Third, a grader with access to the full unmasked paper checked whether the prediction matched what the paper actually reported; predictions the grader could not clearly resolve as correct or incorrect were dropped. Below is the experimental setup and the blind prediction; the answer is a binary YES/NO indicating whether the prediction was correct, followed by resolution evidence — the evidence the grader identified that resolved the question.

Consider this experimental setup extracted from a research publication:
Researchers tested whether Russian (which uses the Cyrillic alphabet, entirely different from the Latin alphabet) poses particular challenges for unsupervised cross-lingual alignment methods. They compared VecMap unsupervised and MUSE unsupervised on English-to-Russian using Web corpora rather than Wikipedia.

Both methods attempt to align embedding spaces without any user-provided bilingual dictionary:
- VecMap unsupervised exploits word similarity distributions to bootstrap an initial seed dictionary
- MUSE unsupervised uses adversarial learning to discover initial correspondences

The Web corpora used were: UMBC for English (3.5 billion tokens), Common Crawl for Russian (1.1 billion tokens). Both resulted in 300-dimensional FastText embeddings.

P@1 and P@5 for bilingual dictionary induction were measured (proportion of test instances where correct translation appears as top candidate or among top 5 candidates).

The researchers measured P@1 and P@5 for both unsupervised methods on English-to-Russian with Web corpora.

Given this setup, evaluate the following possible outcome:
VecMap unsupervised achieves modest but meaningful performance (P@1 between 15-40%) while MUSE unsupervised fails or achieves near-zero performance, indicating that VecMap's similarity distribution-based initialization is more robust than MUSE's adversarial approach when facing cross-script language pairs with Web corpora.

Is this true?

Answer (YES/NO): NO